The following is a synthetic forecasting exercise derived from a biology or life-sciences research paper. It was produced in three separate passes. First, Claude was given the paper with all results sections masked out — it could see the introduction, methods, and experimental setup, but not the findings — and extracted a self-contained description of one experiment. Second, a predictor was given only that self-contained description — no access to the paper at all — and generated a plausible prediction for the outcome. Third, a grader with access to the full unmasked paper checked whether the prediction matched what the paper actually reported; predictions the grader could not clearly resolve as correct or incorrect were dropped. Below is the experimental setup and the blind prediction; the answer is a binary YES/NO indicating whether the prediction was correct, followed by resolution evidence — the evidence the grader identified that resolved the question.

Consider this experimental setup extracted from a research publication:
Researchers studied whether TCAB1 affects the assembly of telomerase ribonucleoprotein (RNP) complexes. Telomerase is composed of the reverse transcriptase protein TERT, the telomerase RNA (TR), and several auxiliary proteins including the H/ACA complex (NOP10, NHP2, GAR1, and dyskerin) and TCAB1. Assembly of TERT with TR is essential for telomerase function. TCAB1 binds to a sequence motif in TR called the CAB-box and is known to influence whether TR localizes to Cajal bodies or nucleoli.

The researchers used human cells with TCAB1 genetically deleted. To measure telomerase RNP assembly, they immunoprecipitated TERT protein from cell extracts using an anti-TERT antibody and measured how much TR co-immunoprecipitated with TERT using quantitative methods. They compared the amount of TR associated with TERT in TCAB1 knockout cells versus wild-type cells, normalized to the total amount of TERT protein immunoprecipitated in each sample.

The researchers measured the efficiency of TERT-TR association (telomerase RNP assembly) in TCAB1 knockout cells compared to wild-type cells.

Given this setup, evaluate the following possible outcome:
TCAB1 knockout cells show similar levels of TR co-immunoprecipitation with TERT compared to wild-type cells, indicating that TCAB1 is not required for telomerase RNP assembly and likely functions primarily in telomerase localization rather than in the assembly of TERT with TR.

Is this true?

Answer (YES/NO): NO